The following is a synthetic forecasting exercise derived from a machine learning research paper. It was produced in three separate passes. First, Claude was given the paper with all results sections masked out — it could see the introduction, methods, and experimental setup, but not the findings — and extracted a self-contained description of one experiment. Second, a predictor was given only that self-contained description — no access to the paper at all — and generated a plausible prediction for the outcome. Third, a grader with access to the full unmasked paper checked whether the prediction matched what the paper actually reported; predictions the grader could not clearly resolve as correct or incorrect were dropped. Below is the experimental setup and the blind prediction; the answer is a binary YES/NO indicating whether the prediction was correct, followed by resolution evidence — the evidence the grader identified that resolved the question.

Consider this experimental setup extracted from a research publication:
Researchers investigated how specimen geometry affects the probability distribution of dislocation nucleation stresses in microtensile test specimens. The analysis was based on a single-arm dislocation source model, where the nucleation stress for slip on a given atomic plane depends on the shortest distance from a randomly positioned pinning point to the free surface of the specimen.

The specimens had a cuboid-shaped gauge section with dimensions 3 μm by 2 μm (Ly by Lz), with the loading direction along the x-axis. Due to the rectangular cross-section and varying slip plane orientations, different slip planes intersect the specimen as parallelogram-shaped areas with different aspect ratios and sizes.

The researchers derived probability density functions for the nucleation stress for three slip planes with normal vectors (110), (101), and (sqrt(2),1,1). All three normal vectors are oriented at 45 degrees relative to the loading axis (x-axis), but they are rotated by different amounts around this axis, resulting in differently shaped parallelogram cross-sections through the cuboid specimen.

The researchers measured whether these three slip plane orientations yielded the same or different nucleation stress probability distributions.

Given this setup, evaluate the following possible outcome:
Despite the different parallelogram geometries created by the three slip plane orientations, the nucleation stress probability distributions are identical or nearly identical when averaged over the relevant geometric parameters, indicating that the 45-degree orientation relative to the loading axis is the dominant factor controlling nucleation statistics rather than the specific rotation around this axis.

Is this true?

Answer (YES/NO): NO